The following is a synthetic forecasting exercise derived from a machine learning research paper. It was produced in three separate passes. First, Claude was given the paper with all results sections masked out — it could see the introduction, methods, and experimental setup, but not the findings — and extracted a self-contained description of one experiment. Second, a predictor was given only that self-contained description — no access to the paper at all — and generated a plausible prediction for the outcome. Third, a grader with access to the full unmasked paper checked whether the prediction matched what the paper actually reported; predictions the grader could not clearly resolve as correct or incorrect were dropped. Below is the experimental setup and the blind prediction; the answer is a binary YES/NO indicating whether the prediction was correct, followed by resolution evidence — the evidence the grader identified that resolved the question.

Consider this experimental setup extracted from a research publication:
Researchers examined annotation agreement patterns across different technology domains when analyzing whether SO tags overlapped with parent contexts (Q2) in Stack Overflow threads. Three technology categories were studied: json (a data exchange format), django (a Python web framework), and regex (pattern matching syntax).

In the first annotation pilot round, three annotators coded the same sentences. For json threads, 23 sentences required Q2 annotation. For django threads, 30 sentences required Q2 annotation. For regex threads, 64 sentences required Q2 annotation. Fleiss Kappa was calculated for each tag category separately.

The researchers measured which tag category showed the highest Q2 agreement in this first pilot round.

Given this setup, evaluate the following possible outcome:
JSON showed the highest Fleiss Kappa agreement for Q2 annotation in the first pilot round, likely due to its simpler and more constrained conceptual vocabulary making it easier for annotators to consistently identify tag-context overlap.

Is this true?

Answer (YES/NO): NO